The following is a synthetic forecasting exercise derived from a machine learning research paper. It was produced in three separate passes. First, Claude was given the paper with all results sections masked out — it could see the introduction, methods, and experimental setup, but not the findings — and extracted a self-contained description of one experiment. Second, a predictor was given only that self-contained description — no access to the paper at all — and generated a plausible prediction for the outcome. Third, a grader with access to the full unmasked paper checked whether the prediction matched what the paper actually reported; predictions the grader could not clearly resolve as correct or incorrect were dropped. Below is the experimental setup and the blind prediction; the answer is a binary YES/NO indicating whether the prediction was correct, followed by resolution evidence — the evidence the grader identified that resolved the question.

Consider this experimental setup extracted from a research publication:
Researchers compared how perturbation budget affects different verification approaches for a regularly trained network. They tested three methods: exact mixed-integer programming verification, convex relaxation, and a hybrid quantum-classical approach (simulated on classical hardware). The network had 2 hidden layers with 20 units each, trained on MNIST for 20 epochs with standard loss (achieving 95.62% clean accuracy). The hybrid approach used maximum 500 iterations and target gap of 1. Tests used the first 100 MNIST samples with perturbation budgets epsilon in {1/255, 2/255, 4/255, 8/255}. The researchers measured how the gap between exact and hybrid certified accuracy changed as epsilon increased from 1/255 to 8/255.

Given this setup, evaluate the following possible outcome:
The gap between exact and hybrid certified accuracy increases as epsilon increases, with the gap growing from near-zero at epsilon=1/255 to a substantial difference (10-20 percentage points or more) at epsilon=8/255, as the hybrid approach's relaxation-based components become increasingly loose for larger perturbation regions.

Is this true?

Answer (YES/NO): NO